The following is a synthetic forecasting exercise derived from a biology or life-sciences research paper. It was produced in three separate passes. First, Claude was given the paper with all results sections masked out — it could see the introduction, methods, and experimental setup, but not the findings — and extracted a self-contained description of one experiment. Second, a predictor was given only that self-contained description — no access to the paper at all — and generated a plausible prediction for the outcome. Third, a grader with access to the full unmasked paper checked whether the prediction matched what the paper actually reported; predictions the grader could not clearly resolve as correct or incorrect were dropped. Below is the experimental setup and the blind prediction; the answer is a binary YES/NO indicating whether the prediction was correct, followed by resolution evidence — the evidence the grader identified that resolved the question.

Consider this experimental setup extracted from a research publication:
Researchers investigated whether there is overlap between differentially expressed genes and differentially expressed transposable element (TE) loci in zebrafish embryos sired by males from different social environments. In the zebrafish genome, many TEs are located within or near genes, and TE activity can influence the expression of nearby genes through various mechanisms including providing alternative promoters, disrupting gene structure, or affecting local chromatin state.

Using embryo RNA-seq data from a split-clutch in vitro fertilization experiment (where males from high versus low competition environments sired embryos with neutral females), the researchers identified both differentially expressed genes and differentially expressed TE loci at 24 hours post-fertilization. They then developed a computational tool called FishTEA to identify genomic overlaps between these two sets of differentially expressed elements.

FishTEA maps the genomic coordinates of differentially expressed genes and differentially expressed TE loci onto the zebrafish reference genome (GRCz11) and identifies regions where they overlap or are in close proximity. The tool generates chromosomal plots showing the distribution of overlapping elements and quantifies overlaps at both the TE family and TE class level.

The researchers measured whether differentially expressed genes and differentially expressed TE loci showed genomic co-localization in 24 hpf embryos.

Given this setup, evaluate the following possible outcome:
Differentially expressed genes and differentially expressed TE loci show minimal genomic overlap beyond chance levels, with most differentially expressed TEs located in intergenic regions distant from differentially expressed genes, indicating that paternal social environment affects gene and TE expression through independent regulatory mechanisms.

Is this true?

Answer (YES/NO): NO